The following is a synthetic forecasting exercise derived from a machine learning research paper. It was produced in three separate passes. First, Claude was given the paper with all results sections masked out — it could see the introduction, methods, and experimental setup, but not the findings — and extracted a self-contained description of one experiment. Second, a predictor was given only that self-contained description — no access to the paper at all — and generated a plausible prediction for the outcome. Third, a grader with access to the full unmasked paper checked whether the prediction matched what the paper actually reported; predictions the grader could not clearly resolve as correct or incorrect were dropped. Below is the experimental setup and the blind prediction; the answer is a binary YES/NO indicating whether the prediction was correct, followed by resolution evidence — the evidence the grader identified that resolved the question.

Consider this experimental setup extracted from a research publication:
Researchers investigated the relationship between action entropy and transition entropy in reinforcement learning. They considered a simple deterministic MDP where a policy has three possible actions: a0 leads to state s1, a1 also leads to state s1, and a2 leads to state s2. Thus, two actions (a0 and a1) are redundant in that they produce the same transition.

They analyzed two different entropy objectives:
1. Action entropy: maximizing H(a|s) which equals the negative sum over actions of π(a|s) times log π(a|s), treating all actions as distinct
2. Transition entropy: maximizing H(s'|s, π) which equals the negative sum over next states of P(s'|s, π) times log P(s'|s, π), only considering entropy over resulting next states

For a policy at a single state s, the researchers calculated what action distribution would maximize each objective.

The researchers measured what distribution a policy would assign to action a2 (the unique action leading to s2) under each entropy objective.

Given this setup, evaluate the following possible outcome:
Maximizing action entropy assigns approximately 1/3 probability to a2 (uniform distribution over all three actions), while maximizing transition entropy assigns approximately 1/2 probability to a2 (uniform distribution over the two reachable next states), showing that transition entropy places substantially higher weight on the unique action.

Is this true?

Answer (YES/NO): YES